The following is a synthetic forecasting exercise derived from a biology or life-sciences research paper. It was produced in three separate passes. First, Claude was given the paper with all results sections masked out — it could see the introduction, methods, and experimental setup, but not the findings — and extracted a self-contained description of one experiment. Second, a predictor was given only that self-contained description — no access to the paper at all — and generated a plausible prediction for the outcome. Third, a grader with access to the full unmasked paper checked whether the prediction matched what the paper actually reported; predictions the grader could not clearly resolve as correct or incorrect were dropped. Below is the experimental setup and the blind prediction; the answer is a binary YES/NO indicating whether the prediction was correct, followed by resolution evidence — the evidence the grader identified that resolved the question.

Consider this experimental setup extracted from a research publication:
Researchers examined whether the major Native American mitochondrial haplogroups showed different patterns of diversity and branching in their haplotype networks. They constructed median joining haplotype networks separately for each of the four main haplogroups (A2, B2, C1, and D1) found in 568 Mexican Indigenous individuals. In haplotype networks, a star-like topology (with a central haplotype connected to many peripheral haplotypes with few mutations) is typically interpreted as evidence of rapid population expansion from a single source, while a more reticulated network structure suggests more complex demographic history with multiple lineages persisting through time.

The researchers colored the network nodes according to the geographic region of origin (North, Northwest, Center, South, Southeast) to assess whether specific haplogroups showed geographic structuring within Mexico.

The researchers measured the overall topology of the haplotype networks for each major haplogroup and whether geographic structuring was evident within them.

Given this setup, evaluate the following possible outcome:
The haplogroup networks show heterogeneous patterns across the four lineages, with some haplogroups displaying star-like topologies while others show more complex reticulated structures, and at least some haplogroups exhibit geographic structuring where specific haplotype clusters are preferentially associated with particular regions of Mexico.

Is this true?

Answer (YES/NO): NO